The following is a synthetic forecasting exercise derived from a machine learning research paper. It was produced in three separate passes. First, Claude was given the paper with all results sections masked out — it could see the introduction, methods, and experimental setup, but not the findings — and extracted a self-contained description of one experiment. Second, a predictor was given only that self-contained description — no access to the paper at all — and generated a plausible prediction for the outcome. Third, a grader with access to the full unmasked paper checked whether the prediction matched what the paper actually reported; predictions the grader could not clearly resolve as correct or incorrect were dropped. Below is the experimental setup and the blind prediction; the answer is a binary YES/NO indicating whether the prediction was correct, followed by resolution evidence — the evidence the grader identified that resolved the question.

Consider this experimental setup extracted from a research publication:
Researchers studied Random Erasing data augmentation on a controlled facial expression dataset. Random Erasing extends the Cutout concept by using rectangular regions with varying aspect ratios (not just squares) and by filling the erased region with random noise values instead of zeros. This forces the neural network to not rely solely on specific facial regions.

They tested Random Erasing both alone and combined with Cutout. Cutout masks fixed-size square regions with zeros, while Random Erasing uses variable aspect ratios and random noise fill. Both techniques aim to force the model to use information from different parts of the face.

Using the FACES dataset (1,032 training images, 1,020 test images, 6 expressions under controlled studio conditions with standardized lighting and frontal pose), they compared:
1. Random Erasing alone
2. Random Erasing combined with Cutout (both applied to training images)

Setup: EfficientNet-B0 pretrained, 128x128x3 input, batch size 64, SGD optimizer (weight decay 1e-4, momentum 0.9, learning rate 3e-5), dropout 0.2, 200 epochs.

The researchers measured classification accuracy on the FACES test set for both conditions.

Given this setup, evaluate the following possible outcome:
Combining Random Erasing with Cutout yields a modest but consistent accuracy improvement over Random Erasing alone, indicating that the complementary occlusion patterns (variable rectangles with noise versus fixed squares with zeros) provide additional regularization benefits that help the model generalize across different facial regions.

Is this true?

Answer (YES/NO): YES